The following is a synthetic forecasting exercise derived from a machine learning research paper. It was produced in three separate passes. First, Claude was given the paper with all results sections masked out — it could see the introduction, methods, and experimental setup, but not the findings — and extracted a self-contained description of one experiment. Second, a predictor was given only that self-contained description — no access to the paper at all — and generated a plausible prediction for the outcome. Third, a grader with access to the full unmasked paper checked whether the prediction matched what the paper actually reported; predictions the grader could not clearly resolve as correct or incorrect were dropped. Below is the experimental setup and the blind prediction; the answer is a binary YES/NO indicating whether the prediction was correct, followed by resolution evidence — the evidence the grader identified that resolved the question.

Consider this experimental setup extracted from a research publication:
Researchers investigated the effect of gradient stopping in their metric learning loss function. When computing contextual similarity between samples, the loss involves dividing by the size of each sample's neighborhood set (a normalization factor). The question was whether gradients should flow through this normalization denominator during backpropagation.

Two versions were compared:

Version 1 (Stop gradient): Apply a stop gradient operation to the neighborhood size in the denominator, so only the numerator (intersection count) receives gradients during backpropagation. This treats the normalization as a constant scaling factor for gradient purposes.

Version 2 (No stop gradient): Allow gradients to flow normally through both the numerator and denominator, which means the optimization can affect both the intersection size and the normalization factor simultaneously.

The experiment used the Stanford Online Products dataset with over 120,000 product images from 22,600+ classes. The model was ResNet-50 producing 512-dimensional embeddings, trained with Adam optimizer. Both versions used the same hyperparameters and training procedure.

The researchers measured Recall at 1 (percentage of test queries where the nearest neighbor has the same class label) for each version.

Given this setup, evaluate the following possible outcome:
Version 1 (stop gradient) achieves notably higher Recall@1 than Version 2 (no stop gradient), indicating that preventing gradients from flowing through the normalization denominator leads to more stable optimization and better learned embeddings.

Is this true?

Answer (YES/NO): YES